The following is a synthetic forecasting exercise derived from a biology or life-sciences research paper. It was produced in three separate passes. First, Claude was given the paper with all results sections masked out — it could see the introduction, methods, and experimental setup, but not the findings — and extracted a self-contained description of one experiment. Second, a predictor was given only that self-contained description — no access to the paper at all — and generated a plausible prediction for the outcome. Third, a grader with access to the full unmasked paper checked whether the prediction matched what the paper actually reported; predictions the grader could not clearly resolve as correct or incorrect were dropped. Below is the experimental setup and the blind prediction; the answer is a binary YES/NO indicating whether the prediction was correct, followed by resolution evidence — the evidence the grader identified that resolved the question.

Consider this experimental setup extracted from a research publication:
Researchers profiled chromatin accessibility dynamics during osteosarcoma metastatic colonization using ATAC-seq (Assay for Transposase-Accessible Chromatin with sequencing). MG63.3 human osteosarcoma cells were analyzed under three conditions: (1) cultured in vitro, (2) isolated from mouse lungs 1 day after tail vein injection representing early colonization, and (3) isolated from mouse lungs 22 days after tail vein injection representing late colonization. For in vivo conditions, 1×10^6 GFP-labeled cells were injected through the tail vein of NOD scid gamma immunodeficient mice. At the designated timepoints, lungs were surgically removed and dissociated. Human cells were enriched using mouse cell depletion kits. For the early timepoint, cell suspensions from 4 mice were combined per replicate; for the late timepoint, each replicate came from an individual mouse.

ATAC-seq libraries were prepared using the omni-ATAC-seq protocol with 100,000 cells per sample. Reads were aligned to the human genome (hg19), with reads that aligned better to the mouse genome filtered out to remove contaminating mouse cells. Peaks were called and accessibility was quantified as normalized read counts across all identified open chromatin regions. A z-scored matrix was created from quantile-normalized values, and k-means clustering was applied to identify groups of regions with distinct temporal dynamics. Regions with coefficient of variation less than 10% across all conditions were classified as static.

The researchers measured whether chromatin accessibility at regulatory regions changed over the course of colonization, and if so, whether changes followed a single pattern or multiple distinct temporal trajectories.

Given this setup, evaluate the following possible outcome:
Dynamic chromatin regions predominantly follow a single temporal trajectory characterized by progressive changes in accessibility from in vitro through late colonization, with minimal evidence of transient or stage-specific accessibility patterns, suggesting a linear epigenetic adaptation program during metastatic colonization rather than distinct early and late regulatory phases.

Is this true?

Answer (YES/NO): NO